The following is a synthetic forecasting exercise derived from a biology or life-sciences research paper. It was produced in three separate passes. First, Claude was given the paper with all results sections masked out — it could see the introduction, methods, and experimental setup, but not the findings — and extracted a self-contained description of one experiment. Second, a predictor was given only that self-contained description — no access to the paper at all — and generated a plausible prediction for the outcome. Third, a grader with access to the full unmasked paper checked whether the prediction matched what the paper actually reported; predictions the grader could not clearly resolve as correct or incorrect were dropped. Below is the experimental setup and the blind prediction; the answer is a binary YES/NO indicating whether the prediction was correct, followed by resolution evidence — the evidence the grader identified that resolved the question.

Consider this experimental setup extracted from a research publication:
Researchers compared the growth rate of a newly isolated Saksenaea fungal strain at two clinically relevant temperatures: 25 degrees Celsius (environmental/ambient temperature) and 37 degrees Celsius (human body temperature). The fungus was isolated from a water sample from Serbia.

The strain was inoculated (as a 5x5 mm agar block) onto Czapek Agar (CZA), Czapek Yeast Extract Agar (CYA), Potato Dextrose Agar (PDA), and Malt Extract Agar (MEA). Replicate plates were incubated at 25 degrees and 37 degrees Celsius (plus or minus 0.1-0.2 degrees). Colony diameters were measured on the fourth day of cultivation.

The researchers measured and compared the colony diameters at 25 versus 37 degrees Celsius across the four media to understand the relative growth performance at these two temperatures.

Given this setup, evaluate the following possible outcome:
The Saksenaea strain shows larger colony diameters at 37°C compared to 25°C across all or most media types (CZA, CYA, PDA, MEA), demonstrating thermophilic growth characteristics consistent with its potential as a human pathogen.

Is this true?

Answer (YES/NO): NO